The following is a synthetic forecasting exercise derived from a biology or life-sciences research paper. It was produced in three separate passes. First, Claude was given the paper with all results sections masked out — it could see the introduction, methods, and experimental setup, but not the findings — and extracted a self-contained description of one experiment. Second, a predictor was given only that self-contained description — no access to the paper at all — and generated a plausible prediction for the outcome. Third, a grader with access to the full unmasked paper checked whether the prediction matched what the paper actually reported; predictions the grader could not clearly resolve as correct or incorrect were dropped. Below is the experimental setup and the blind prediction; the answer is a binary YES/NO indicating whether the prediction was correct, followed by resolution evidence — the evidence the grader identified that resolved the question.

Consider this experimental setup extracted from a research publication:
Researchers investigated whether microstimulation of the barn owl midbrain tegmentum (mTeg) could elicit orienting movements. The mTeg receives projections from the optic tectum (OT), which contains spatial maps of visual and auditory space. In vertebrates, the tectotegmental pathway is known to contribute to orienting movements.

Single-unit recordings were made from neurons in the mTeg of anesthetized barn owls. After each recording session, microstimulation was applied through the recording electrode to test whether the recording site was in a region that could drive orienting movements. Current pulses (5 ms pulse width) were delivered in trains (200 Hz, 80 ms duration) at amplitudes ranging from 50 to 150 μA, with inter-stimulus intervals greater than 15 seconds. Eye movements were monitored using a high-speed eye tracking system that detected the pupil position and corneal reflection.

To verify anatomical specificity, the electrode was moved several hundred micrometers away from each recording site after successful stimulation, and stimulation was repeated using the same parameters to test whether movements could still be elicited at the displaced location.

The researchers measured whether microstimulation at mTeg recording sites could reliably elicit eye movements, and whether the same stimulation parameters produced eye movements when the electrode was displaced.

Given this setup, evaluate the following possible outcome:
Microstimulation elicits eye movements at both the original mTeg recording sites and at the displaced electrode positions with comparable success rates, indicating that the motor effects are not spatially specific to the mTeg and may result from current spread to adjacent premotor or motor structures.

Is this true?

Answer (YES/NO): NO